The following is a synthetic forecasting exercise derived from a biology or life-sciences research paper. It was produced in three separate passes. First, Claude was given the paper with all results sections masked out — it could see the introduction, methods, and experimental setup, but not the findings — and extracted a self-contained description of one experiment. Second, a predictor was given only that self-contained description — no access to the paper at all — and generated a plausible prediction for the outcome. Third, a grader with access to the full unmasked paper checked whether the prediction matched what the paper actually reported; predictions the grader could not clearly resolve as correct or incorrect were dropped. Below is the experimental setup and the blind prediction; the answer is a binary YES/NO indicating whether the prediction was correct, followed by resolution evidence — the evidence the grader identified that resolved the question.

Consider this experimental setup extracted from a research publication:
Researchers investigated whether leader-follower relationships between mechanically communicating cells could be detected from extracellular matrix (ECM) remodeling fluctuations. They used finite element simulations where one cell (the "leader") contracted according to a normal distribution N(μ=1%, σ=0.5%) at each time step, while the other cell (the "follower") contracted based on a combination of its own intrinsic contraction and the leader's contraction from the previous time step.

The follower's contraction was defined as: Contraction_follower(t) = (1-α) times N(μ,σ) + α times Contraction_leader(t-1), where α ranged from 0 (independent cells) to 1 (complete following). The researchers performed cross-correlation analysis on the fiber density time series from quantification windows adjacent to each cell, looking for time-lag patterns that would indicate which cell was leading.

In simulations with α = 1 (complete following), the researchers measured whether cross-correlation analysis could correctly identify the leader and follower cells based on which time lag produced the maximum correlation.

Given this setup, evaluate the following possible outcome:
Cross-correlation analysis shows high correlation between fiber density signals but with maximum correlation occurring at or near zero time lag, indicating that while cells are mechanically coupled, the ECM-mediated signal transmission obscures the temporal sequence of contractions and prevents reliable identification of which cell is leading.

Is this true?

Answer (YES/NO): NO